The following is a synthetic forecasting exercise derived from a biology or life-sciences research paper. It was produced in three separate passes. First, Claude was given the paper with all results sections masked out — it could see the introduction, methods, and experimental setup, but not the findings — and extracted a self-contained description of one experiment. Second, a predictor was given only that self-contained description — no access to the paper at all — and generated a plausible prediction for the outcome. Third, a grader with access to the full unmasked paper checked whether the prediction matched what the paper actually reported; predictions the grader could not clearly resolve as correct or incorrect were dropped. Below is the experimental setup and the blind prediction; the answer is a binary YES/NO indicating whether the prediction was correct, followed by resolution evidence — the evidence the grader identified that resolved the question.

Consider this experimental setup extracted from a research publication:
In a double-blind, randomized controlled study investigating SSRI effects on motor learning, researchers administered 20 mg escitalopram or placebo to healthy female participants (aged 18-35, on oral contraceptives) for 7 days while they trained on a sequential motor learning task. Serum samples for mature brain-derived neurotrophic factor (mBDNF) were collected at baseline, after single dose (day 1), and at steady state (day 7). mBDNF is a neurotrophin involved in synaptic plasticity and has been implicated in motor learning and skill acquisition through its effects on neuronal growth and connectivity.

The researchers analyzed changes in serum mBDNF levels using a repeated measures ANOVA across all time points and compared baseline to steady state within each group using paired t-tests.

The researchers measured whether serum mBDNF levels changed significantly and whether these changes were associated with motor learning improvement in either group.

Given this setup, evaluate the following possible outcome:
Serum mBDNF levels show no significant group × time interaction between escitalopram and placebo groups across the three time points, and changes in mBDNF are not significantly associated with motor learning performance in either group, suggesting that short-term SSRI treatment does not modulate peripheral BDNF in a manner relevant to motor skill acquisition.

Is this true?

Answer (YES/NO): YES